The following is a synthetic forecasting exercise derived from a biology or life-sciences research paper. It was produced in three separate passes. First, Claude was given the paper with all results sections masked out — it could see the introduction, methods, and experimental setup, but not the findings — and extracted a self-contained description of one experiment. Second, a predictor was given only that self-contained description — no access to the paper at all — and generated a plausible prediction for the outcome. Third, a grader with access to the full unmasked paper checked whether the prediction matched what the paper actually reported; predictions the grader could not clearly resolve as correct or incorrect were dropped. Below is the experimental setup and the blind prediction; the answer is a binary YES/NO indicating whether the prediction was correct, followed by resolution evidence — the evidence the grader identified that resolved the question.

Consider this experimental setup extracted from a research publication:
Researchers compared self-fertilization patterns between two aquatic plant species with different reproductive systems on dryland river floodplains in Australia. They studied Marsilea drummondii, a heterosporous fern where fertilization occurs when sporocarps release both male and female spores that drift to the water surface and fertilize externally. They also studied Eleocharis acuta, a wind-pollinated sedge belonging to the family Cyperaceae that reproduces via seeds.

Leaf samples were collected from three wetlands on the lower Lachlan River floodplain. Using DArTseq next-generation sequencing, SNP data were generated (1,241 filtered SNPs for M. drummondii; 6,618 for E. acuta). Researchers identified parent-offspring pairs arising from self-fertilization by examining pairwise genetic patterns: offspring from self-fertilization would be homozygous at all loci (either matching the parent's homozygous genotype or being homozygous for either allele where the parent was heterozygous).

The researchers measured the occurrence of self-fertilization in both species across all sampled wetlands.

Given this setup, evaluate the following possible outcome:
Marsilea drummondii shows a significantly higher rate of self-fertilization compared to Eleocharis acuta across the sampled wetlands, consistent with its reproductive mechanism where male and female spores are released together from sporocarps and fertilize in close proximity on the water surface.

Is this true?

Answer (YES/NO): YES